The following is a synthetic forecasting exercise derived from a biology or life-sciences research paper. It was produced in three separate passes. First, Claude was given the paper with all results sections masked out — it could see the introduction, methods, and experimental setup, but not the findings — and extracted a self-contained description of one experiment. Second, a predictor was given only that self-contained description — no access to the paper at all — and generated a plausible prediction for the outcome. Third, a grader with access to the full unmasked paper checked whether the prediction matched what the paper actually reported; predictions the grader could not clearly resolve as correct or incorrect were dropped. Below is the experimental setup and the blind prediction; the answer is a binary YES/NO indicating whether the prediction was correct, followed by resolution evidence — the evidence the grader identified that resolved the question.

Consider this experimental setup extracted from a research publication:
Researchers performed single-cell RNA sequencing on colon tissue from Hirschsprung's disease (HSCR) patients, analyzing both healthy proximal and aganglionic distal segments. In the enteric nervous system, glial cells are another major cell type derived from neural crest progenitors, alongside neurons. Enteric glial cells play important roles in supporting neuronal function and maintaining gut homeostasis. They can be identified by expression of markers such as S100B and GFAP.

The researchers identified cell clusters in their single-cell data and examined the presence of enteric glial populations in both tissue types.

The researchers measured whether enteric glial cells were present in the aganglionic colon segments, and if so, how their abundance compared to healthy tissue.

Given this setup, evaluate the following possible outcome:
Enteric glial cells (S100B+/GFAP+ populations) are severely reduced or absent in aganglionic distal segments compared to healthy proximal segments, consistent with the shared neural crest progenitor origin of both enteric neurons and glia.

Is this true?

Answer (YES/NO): NO